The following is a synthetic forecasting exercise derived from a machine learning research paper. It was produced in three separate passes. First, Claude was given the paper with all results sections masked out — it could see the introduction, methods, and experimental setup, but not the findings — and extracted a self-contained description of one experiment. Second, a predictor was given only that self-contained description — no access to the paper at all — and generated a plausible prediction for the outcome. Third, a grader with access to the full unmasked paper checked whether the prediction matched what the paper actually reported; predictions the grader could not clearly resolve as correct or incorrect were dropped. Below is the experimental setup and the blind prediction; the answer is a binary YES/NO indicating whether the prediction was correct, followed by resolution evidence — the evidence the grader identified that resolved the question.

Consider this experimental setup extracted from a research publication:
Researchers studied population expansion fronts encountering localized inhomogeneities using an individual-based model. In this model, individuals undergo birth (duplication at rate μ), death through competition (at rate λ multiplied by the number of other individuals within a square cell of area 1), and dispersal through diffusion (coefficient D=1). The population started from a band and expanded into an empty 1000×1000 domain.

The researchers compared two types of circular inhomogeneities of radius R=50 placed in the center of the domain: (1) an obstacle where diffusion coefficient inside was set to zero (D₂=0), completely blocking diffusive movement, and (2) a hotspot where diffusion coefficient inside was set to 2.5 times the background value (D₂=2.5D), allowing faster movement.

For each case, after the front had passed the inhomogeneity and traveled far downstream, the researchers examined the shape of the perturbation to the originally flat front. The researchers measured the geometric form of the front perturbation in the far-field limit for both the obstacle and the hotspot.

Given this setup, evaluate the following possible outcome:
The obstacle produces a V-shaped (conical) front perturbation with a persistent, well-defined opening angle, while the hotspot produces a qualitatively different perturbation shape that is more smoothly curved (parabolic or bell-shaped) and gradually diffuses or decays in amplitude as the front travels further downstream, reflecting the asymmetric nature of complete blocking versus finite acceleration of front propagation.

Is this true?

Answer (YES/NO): NO